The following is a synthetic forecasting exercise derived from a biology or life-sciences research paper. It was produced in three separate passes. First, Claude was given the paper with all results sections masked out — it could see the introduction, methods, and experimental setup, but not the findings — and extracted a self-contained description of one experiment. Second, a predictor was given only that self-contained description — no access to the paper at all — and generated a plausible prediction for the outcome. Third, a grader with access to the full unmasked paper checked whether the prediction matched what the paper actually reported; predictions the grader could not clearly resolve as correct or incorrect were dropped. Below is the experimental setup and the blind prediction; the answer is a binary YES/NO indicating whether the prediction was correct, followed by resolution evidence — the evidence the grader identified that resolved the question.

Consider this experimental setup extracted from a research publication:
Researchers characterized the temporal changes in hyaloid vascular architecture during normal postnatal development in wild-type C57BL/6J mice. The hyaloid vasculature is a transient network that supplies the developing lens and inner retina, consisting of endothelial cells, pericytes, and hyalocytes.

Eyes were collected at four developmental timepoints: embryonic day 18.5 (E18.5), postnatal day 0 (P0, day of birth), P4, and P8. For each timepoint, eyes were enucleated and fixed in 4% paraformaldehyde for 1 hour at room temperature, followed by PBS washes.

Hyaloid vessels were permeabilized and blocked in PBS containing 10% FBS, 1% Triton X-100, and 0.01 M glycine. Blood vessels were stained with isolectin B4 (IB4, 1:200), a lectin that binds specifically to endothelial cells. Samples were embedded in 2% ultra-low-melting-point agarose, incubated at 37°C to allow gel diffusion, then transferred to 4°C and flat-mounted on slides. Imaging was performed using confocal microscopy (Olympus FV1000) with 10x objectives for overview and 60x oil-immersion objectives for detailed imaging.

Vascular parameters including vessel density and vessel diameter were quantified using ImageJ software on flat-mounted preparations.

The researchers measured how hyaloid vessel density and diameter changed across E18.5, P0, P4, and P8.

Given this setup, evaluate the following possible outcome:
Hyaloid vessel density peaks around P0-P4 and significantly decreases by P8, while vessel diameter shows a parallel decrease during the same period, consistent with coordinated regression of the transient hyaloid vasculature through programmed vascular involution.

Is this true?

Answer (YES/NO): NO